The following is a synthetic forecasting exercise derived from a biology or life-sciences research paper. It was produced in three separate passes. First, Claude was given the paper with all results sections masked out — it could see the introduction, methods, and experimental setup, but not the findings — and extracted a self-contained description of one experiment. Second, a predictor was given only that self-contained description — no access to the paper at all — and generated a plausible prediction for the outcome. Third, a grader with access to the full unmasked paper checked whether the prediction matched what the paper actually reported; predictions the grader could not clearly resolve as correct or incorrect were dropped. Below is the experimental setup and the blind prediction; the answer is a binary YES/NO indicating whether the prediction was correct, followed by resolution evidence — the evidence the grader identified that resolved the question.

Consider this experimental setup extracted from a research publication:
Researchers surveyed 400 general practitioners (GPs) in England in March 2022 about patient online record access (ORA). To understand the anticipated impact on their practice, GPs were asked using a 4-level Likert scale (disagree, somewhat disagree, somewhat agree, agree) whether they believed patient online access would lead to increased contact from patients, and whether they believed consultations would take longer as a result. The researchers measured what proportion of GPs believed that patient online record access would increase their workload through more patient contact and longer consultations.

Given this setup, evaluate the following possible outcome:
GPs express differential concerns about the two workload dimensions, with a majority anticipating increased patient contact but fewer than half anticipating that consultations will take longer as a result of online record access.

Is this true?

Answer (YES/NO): NO